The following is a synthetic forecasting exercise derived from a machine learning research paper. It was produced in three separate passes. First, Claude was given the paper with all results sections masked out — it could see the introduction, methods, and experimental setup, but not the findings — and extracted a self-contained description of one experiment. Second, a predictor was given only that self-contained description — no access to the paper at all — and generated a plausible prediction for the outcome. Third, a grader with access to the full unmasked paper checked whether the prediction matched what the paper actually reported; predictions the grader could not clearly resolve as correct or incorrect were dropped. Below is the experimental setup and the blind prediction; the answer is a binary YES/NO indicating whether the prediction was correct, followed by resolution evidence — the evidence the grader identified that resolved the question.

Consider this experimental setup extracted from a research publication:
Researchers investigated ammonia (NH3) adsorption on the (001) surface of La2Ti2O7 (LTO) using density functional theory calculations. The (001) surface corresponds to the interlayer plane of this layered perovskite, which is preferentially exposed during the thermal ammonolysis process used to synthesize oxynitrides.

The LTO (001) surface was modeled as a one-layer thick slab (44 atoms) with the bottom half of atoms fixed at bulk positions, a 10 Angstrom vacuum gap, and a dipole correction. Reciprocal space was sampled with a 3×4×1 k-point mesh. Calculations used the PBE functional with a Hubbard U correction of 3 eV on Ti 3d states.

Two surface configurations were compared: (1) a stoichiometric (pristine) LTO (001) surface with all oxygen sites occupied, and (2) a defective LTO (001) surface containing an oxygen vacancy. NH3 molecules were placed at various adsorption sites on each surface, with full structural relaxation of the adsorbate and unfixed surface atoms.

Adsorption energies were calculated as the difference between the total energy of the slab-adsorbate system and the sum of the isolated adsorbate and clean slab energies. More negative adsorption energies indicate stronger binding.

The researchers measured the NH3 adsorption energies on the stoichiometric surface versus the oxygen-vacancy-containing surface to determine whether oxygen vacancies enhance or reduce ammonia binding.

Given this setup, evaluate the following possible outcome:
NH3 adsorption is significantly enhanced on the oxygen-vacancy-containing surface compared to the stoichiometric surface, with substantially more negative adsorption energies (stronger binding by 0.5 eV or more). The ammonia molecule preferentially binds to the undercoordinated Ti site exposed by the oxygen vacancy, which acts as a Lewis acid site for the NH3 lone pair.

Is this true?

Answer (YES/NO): YES